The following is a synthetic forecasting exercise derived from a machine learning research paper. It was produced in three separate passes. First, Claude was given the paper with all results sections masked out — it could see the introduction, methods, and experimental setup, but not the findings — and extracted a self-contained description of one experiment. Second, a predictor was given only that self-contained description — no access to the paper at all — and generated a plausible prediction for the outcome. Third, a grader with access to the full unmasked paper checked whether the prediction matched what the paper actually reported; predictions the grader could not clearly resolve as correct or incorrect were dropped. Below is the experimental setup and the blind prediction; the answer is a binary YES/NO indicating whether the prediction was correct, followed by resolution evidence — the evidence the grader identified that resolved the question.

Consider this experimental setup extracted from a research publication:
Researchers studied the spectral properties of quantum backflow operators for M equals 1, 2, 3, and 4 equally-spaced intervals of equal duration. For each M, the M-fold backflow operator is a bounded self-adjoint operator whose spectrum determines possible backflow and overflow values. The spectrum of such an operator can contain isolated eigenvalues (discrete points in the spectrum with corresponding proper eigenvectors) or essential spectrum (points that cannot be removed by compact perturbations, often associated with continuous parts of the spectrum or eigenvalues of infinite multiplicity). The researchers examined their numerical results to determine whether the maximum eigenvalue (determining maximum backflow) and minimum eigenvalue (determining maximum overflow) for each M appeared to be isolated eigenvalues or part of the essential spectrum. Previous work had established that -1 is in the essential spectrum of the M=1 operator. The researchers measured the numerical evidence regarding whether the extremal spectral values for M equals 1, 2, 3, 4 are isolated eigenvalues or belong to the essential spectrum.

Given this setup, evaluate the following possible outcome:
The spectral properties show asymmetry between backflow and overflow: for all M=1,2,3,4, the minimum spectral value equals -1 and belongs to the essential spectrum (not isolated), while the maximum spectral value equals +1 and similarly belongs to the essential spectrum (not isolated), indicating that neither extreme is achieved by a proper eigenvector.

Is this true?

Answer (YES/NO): NO